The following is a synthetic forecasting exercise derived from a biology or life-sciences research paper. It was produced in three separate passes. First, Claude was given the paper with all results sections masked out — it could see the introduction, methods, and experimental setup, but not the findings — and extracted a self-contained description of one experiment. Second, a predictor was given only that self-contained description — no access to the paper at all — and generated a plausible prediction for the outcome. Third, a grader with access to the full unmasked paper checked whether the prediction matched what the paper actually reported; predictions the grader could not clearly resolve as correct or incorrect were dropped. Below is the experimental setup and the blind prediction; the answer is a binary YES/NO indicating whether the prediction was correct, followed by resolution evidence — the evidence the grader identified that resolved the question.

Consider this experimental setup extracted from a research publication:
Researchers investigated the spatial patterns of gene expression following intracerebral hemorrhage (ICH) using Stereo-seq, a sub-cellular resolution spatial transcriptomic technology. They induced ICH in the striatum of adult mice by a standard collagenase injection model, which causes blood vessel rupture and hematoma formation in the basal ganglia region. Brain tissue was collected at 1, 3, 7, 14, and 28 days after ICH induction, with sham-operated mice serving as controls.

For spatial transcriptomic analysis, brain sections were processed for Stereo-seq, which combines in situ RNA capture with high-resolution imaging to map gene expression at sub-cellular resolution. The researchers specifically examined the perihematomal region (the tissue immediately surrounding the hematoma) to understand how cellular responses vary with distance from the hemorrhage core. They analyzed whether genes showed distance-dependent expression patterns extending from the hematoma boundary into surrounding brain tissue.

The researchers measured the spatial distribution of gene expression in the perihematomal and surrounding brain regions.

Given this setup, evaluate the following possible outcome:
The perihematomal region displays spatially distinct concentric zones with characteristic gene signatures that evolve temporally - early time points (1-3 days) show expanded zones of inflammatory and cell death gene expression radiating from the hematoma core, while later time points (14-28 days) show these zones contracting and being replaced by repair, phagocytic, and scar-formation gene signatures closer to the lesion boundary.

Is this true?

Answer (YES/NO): NO